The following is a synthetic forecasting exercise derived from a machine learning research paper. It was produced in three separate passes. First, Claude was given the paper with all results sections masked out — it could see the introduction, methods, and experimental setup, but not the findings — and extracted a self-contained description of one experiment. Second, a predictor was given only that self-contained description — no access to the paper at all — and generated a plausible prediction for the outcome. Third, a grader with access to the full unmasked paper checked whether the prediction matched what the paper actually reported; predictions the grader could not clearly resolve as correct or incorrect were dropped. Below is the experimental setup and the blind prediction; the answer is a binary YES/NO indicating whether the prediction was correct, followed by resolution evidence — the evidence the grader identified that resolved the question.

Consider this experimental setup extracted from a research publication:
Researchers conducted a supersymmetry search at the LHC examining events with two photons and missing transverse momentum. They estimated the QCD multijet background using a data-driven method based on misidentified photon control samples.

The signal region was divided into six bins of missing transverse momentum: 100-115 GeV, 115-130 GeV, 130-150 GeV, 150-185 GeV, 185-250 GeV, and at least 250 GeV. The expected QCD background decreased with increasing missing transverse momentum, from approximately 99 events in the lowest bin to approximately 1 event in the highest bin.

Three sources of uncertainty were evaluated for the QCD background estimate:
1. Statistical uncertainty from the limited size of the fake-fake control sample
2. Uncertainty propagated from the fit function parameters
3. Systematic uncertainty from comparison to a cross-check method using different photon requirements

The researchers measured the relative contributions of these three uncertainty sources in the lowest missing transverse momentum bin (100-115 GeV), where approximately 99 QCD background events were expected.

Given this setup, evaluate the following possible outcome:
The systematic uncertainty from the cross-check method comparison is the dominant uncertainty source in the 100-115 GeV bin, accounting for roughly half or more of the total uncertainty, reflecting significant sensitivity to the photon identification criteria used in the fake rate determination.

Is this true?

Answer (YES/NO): YES